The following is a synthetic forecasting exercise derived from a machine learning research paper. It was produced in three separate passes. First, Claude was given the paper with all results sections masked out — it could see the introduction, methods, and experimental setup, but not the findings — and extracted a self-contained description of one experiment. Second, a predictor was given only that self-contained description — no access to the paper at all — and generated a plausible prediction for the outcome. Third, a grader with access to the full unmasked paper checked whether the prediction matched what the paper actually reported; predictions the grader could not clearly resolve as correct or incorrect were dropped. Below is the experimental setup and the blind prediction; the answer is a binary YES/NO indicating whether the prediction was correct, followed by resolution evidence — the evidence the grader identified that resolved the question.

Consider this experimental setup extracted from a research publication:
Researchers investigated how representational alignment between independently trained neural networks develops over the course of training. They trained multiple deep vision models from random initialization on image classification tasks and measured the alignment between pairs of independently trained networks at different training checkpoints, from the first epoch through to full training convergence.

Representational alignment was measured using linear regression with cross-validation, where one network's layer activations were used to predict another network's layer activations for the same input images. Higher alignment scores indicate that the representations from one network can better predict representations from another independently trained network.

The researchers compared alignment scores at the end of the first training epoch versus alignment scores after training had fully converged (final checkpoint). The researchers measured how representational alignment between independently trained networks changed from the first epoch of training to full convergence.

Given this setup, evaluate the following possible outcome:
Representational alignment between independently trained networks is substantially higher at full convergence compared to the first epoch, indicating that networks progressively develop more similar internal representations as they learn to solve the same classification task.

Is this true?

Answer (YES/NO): NO